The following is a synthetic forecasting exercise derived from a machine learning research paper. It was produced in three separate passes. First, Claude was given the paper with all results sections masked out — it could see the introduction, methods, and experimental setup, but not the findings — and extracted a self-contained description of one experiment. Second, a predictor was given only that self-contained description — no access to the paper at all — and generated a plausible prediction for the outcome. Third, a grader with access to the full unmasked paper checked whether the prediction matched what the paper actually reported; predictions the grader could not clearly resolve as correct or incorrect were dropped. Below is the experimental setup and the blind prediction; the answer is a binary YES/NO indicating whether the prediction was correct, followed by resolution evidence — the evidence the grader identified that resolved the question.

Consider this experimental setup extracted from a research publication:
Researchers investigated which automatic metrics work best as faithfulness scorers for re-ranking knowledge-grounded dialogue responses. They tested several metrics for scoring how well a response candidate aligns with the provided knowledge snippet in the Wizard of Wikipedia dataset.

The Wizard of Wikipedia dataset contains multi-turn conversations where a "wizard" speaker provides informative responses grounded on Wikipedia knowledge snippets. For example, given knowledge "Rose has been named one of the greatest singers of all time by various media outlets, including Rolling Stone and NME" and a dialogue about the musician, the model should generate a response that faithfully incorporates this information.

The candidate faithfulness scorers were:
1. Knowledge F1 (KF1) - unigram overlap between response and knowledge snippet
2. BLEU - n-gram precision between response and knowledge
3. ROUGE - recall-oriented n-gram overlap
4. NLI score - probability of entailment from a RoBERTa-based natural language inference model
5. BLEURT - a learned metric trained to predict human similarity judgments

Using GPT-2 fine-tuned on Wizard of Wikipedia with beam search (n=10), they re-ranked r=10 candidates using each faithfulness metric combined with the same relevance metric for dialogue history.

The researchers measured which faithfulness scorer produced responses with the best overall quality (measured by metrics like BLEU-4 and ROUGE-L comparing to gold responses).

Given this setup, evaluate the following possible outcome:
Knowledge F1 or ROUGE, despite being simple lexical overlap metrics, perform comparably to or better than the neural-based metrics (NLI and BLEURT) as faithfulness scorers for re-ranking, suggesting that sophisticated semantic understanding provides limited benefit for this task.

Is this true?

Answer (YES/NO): YES